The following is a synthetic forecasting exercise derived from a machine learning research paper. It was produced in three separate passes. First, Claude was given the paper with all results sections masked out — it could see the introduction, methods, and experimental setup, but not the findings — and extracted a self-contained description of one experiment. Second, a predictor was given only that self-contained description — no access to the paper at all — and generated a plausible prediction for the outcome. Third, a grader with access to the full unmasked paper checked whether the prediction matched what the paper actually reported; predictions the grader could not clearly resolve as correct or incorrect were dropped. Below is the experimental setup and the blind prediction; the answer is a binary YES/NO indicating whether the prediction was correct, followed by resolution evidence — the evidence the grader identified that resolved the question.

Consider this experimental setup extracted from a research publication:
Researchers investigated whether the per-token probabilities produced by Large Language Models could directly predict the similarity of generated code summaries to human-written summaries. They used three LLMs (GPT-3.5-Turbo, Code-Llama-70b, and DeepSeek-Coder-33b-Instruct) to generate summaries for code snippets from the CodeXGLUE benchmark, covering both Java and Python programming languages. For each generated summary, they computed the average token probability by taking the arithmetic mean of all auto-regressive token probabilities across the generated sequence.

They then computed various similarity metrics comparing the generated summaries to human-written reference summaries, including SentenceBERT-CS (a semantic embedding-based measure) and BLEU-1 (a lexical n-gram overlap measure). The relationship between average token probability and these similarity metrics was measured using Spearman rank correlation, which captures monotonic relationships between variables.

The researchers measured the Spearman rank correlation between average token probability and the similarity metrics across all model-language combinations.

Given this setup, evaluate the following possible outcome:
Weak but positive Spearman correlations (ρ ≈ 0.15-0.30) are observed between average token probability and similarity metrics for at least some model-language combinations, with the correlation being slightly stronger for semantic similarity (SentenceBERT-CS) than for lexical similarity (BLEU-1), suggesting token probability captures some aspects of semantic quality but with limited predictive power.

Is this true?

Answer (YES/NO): YES